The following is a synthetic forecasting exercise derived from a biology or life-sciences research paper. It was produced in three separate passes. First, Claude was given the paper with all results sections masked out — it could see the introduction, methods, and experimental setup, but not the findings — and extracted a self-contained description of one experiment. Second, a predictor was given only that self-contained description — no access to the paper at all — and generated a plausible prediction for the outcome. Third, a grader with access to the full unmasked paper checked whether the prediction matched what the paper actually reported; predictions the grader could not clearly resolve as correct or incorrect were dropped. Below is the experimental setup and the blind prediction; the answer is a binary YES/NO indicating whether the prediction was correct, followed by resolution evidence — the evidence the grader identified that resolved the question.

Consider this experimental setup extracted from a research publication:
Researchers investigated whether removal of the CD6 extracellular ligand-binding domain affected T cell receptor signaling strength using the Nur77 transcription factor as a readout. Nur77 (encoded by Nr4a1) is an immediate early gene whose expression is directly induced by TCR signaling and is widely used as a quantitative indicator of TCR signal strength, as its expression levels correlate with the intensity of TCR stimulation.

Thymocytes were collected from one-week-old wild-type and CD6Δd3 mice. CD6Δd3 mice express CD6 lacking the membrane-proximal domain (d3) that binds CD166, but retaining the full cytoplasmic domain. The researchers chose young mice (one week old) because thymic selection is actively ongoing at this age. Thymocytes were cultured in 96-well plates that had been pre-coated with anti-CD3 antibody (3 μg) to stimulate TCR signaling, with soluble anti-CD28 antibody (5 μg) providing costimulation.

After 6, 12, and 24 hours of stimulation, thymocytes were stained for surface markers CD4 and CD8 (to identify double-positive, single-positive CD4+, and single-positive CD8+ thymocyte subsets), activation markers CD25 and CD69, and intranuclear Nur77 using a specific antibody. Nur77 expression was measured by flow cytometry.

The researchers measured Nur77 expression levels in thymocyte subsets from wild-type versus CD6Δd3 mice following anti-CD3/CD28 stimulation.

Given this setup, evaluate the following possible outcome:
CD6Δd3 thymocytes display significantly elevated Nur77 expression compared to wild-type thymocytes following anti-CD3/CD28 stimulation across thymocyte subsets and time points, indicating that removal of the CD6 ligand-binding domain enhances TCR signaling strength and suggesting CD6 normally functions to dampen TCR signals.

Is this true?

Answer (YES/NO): NO